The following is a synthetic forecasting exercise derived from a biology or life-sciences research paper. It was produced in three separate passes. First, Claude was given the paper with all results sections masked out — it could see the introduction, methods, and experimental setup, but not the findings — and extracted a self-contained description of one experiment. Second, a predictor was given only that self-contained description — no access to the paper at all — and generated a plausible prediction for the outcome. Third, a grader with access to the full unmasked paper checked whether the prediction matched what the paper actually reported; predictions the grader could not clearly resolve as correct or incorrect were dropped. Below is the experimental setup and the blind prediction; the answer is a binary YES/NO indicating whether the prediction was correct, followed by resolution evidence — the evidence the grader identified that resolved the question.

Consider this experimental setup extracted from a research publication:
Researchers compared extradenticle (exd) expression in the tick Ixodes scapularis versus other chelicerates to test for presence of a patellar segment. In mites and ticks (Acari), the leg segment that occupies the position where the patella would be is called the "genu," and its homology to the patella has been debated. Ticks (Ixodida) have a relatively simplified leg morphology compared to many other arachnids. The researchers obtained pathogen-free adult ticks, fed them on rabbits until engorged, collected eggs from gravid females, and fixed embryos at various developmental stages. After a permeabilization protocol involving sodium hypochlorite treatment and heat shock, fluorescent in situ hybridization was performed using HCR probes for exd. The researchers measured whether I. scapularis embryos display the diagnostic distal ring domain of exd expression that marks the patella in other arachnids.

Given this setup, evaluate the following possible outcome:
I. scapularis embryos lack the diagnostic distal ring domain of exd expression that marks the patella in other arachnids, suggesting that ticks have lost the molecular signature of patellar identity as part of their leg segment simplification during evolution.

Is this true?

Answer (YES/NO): YES